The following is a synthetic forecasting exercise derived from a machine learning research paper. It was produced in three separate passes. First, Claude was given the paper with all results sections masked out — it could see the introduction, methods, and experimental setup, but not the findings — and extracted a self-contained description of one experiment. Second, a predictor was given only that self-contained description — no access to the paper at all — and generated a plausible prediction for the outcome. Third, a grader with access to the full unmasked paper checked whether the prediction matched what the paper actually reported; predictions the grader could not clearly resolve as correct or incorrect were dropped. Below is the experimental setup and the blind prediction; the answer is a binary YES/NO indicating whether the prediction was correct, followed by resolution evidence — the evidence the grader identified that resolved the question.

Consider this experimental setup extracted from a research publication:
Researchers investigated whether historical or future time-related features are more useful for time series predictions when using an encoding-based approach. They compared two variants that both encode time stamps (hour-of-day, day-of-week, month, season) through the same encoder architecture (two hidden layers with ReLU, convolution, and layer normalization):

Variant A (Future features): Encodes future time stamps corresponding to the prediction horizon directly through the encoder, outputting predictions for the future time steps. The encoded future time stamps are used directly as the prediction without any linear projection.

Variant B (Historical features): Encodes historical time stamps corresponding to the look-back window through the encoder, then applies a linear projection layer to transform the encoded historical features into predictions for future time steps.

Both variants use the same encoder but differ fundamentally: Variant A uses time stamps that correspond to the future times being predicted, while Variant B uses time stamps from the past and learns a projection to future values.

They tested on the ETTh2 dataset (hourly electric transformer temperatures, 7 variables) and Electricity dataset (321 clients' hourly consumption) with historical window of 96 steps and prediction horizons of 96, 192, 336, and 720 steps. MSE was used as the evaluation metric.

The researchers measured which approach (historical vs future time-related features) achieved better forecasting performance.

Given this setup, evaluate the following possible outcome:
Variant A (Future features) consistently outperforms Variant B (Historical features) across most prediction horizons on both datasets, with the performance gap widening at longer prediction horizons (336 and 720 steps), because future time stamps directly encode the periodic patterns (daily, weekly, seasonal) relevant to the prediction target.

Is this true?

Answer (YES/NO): NO